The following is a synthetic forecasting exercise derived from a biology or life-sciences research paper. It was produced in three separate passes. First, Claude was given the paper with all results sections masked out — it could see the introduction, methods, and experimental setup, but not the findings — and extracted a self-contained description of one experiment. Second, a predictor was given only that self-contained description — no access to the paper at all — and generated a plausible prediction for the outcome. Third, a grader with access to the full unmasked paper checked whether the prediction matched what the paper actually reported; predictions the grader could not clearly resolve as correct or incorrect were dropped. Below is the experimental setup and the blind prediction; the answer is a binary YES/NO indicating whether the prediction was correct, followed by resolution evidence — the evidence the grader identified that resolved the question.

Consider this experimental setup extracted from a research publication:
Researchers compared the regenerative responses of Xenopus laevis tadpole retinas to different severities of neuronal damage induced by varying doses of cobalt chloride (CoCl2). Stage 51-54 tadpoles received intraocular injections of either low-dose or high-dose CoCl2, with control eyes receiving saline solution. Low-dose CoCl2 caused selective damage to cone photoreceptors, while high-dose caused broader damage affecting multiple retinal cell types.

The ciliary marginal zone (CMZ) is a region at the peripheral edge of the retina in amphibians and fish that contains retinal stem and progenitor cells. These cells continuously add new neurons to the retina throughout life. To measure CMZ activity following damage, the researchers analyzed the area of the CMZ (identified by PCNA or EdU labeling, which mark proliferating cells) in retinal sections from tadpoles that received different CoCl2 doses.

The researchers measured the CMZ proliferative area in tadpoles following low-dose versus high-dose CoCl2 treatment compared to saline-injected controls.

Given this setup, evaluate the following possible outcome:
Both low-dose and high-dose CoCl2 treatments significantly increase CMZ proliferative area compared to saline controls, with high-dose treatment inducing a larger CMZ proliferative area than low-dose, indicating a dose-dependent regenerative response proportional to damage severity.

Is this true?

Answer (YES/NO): NO